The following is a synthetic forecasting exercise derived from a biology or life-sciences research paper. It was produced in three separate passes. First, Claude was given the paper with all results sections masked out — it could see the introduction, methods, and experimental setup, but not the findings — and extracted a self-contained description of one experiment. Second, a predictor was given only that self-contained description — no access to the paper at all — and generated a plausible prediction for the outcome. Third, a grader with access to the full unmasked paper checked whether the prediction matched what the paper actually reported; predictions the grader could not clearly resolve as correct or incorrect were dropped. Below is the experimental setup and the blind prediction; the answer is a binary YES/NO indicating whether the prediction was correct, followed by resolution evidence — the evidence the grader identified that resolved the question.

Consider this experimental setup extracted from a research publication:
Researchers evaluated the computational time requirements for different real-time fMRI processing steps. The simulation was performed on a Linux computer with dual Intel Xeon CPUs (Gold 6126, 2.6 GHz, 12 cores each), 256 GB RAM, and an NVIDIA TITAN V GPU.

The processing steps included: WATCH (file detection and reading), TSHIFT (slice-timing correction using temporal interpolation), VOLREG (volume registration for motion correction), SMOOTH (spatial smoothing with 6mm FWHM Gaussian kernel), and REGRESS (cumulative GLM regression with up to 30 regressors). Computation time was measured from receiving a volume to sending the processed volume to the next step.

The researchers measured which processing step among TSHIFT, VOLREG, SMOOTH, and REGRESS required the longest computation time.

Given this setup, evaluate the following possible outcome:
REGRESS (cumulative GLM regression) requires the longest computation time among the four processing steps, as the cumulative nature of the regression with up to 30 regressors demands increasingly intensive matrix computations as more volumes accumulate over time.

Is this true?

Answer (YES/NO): NO